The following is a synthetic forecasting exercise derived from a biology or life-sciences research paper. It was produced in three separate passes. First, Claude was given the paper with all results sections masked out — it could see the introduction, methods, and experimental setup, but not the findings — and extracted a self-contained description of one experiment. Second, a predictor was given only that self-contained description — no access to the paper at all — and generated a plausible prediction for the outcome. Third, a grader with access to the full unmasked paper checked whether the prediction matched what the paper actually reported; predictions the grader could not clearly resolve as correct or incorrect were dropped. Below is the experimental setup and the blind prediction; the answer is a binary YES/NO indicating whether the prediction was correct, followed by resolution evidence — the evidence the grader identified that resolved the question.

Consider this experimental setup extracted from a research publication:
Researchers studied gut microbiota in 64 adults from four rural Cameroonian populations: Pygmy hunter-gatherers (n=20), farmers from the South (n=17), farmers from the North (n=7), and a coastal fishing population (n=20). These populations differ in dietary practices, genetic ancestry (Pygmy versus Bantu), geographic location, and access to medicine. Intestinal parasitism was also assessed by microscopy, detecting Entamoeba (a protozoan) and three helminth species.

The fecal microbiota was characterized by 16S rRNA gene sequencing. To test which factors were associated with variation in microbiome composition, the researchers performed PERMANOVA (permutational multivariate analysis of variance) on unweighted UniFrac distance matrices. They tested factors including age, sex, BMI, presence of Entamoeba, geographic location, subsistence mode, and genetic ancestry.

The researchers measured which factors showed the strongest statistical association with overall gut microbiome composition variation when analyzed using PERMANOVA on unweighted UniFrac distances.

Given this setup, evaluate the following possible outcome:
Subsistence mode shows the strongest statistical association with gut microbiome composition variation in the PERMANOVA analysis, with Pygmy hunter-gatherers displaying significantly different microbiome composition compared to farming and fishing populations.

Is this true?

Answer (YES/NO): NO